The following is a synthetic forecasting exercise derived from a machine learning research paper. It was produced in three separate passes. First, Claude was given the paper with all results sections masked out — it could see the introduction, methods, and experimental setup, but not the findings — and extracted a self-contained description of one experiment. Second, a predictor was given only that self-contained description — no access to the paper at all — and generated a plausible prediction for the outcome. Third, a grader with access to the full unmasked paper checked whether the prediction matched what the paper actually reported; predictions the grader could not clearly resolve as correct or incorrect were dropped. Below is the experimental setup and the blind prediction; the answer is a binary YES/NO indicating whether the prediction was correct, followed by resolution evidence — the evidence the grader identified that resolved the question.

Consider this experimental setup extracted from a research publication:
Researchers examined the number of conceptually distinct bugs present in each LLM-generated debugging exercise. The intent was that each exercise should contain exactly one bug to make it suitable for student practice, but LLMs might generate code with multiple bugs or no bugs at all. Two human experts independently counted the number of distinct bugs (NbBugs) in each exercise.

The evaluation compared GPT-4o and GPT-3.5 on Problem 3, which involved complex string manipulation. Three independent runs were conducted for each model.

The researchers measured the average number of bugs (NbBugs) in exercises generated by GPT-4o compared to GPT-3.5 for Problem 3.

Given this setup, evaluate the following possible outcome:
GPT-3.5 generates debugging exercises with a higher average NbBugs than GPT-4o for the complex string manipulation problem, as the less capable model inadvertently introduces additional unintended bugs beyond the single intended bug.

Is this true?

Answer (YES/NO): YES